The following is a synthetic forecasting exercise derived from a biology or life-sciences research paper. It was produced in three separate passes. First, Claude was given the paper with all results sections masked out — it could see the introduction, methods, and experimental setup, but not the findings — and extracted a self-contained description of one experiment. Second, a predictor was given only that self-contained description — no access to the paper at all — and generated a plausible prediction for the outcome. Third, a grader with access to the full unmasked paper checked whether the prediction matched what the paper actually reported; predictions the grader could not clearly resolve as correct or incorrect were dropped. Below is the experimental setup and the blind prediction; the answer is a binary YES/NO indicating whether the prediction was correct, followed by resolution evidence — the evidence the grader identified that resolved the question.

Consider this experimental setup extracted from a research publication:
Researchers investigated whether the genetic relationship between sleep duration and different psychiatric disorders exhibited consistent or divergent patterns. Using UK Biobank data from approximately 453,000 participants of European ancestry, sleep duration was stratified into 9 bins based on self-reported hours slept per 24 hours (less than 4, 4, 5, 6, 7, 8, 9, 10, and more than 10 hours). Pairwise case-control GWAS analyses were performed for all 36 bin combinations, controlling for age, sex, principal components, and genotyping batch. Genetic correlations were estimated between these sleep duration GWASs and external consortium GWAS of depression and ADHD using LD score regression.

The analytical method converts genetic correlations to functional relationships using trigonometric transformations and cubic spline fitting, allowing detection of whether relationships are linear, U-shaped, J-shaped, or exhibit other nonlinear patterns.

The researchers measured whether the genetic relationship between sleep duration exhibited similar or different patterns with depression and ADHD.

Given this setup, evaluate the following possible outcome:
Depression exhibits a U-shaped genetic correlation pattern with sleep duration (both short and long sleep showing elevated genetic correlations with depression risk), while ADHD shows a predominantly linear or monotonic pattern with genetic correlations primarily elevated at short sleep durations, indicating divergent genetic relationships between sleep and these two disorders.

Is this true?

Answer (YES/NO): NO